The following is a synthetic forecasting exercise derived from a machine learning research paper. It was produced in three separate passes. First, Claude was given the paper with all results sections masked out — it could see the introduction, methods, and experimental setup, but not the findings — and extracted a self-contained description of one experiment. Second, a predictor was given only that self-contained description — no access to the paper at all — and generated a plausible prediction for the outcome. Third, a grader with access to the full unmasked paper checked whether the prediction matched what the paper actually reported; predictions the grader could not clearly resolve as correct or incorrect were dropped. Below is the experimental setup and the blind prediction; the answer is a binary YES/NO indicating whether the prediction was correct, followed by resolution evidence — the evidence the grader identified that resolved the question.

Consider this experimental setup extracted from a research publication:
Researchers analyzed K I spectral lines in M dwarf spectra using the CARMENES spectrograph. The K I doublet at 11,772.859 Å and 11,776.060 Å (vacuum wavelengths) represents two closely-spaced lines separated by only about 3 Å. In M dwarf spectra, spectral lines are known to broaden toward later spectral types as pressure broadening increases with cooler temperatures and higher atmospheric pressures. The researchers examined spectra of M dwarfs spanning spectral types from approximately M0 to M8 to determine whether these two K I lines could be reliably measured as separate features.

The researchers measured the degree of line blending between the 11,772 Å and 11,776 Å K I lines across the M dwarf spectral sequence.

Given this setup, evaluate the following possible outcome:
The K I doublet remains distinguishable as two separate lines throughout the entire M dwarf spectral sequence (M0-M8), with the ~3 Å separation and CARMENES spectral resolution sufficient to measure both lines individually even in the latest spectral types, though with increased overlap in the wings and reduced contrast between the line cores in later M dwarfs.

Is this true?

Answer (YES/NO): NO